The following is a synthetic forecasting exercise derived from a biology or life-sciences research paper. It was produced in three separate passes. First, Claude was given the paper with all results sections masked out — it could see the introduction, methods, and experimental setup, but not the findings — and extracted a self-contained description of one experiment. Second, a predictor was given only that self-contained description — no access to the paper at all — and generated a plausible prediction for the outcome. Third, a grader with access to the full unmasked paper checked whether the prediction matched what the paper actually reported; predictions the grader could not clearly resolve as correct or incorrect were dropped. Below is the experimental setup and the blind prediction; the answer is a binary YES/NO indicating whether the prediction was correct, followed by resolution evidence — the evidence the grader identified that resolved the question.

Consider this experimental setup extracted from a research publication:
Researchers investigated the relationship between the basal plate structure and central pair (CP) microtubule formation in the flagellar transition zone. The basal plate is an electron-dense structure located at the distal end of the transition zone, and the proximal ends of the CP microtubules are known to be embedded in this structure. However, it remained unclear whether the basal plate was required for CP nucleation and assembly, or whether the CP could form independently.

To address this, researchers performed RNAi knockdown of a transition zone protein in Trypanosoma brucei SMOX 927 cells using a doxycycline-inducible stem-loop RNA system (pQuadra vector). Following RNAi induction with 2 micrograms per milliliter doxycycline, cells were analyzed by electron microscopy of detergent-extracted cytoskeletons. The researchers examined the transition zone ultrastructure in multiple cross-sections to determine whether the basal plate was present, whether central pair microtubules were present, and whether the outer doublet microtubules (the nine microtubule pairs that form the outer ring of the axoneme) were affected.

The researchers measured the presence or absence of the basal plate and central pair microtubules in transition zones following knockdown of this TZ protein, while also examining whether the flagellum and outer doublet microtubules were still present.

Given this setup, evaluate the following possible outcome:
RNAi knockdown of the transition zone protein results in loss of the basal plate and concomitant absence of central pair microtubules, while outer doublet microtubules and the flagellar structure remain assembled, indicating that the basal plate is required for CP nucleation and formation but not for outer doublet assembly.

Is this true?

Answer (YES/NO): YES